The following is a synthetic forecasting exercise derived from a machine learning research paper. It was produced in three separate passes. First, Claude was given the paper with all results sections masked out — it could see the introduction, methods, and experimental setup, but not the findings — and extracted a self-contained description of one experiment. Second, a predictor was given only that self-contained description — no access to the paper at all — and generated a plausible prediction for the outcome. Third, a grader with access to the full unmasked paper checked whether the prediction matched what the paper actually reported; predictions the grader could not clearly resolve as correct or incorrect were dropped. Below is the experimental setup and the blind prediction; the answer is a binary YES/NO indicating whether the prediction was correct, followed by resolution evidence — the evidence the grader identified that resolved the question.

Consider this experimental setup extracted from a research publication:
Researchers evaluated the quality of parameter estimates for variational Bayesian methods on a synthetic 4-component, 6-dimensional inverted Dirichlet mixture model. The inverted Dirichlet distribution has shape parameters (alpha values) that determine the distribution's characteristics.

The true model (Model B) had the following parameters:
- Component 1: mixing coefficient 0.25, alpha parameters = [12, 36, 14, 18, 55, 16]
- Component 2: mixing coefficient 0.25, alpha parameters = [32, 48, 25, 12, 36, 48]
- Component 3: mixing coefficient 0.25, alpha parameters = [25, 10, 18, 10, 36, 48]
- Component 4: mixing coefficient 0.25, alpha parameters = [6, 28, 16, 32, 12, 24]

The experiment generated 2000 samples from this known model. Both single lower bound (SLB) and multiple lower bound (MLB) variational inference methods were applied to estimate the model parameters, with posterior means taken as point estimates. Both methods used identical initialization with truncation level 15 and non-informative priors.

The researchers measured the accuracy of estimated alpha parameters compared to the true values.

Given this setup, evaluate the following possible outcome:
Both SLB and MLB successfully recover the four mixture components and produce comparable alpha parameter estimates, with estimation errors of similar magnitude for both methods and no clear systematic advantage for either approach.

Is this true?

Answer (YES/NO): NO